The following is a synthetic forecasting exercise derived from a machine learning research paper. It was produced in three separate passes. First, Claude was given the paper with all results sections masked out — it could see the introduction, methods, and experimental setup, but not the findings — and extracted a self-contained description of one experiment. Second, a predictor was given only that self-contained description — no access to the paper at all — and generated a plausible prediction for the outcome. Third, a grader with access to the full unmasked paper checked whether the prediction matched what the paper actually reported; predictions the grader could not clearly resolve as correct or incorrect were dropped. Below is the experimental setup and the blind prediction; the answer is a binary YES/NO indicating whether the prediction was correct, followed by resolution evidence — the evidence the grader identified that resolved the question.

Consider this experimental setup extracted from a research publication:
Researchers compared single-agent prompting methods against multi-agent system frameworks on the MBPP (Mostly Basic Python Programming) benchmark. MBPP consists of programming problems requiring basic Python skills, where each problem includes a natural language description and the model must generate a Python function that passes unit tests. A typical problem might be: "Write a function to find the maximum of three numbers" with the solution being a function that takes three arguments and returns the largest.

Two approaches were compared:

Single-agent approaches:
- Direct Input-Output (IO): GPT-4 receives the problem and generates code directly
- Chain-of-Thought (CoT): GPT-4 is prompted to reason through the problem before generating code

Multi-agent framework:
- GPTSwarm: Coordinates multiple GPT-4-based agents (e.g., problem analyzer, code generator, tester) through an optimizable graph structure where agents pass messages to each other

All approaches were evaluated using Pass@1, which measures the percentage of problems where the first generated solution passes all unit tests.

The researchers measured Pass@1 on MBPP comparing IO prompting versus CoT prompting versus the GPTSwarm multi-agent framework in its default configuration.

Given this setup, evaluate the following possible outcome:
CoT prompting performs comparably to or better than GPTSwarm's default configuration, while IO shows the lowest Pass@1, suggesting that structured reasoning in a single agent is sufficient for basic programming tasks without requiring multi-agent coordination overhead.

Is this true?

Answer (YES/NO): NO